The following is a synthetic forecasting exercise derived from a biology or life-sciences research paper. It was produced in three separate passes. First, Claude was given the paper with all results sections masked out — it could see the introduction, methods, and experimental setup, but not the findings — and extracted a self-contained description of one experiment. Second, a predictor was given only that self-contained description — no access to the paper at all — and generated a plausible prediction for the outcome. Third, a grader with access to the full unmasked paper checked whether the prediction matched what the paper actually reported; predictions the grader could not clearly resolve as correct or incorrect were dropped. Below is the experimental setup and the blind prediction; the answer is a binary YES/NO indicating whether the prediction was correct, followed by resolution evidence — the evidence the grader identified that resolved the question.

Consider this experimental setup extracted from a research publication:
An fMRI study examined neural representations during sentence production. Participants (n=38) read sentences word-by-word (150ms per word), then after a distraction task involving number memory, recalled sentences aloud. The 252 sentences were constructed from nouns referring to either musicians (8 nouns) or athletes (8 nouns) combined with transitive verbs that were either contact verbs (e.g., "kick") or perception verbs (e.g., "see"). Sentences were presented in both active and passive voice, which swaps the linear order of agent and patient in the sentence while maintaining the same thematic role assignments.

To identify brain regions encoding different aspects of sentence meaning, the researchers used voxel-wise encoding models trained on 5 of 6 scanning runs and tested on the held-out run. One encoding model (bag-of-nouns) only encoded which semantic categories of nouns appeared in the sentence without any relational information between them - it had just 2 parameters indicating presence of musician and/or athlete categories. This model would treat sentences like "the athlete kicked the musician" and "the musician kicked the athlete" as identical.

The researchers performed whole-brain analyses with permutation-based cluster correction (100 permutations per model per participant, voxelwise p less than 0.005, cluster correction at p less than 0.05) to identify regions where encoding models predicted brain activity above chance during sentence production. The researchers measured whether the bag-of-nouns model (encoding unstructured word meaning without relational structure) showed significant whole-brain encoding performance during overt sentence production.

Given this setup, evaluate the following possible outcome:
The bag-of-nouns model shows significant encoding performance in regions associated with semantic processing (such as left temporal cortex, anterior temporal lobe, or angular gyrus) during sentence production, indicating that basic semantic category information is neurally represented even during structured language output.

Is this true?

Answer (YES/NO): YES